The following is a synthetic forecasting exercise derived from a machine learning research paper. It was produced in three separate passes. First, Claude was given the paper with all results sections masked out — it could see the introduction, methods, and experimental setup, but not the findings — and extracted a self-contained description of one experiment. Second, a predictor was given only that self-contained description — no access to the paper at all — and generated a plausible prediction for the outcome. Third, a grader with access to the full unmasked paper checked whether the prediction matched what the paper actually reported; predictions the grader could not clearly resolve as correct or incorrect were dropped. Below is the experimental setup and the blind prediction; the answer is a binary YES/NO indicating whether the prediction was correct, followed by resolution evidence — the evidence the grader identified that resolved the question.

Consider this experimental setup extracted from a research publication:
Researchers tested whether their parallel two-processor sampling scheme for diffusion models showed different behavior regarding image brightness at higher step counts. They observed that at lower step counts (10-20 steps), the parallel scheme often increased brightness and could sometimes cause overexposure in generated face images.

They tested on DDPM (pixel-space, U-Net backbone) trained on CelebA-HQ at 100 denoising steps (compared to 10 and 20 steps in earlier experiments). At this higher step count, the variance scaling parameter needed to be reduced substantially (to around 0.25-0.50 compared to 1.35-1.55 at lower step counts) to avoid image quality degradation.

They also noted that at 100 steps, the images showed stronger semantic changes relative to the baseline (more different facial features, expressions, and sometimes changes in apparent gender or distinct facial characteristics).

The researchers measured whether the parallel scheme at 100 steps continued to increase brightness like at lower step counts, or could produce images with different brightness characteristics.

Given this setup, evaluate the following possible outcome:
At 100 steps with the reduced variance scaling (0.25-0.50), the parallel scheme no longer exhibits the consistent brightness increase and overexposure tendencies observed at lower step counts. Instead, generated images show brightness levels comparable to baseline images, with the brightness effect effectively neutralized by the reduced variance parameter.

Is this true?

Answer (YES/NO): NO